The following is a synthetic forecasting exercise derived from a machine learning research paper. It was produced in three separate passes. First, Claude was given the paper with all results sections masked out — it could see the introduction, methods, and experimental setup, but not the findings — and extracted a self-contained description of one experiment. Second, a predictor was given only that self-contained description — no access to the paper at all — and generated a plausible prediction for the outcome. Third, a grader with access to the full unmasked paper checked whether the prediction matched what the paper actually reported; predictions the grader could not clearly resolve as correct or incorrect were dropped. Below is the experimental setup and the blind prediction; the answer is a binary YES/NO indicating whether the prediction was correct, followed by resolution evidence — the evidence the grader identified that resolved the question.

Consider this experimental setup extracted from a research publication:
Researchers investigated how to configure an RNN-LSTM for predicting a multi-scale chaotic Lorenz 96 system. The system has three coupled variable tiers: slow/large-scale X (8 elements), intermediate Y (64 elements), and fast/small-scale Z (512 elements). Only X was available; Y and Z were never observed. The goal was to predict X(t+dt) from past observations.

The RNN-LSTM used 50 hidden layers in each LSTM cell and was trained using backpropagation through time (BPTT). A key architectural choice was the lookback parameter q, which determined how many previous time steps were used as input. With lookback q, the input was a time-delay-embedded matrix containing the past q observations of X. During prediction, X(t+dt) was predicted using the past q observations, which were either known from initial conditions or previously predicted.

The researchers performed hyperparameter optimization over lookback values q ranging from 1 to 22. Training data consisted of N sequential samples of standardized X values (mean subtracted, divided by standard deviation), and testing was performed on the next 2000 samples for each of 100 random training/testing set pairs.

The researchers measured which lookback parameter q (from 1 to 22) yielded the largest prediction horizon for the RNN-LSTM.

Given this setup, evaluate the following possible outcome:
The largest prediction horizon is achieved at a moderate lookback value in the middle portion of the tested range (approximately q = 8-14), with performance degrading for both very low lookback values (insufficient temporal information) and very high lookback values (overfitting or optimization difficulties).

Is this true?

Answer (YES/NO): NO